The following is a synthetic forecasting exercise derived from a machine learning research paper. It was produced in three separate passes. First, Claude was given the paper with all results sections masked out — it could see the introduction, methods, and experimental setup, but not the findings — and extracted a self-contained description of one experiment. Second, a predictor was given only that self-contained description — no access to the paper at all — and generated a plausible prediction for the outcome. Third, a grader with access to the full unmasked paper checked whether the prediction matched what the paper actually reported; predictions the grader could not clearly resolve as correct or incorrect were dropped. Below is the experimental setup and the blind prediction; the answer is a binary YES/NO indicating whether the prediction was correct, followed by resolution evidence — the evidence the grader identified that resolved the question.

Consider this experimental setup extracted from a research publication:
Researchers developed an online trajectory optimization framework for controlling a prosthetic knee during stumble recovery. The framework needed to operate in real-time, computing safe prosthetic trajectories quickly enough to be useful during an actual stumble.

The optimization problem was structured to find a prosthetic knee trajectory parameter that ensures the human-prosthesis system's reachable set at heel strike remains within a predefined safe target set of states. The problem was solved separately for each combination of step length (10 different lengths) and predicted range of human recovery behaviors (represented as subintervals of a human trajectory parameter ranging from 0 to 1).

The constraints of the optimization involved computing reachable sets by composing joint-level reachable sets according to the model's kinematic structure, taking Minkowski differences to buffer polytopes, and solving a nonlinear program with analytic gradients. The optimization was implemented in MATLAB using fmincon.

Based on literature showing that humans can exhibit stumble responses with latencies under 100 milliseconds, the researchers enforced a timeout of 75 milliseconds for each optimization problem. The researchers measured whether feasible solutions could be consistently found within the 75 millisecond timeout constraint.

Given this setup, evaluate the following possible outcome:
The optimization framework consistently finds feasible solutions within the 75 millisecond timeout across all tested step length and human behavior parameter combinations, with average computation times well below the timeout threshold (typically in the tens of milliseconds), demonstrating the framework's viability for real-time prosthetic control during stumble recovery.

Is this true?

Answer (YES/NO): NO